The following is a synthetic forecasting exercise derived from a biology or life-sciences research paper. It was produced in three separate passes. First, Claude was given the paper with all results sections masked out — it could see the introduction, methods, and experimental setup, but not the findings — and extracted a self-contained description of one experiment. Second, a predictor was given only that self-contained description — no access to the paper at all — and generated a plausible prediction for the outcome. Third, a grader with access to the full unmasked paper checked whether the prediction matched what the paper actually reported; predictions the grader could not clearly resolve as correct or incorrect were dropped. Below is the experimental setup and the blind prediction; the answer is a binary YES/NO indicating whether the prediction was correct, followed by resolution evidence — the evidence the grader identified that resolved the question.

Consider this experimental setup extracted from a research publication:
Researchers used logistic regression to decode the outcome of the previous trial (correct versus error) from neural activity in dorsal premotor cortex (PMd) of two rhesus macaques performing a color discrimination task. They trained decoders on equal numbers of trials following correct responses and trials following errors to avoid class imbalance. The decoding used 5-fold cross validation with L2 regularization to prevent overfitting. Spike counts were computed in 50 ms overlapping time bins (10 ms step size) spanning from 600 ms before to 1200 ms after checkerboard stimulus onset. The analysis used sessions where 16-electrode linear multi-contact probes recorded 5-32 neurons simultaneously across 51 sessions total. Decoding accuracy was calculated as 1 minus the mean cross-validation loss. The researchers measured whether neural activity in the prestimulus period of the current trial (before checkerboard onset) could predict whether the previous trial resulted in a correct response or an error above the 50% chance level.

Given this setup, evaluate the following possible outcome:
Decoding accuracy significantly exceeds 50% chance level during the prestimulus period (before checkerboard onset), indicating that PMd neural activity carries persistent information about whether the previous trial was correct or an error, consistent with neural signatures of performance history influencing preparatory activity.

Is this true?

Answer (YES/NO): YES